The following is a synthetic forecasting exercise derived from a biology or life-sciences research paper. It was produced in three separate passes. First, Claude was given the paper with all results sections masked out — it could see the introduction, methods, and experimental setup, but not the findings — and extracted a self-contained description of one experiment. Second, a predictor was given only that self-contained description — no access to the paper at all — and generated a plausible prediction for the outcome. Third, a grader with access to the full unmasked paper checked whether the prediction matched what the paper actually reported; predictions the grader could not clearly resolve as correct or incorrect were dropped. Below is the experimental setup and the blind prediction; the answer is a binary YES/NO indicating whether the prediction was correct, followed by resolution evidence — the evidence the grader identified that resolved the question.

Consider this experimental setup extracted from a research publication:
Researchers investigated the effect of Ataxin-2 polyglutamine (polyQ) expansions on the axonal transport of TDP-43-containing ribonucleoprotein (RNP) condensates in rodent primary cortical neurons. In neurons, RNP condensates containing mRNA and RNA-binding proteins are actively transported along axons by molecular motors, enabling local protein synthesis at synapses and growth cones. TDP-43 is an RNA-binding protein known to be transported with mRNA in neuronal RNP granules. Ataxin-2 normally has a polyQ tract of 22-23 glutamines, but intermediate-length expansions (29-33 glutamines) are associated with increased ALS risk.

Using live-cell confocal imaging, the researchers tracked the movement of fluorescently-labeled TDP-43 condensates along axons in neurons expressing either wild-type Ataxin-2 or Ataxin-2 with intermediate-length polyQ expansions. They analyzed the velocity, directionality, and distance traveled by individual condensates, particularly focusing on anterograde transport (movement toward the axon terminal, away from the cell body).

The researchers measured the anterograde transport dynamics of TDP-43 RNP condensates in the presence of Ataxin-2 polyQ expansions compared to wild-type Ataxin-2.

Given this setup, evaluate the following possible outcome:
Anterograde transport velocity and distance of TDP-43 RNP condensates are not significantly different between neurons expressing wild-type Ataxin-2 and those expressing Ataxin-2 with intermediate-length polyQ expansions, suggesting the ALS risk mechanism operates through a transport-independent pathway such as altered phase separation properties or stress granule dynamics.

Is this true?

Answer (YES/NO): NO